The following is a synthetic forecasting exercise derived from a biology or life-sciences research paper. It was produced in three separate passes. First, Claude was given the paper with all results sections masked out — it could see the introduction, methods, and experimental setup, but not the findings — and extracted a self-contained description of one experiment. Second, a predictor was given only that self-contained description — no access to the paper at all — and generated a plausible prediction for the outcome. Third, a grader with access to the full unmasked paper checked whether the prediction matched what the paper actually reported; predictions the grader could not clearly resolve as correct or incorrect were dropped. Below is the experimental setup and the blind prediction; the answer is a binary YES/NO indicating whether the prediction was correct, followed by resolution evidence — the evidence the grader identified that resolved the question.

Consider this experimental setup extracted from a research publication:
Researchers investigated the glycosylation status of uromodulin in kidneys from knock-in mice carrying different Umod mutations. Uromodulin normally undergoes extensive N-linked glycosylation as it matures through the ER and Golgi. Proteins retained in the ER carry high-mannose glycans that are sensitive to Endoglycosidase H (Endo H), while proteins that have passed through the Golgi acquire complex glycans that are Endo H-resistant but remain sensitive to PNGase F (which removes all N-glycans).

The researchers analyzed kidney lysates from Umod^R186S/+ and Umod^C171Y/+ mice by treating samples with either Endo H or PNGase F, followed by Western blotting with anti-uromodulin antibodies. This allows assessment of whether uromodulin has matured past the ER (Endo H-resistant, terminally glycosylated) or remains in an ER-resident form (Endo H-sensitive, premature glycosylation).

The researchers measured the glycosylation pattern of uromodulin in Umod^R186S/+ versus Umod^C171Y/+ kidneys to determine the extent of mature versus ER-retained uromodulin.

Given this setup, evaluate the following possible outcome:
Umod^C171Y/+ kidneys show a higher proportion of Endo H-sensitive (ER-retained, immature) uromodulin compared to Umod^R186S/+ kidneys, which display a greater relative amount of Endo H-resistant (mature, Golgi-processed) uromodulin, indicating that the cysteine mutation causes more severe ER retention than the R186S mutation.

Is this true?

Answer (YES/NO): NO